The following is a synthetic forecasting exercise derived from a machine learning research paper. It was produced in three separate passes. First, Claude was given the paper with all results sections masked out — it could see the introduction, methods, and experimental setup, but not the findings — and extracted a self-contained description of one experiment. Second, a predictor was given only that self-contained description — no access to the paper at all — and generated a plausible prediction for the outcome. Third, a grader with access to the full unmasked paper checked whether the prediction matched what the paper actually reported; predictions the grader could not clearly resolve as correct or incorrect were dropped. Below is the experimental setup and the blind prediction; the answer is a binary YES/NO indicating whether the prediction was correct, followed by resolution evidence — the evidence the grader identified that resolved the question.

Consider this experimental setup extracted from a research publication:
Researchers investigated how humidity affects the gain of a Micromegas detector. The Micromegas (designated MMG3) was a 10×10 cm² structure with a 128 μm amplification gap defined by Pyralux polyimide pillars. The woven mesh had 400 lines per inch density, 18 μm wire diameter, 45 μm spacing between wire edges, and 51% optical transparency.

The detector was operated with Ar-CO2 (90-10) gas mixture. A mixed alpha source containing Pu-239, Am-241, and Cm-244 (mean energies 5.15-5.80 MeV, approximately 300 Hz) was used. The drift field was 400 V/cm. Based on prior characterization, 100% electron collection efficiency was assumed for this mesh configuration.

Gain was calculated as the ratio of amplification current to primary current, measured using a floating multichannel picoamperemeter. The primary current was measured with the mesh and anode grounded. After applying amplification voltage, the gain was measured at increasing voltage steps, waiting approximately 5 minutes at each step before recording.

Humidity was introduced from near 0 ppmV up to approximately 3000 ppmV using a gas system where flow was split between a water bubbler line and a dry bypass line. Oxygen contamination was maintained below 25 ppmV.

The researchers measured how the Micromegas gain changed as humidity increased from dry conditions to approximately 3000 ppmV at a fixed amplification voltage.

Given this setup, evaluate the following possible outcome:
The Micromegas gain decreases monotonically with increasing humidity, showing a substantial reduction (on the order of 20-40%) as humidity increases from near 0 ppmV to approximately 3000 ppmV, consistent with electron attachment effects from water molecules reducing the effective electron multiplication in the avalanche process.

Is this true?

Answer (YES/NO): NO